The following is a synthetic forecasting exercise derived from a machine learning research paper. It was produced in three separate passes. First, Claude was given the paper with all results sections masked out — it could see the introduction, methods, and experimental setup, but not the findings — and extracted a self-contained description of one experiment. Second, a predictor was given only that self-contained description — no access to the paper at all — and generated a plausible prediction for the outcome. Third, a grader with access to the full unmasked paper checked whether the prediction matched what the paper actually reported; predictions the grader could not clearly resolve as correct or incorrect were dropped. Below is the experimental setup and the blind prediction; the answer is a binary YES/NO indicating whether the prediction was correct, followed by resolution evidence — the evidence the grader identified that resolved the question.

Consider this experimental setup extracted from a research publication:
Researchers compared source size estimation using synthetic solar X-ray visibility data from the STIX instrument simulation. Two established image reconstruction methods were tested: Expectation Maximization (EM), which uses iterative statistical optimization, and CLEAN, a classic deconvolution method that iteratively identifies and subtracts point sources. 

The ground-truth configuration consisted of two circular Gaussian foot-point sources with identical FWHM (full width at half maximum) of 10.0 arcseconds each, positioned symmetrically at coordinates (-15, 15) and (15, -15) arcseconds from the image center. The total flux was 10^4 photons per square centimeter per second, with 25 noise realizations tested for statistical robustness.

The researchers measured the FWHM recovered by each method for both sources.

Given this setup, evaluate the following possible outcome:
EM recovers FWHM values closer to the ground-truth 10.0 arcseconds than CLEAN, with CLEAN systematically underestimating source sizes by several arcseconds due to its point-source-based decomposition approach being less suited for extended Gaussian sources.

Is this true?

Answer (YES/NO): NO